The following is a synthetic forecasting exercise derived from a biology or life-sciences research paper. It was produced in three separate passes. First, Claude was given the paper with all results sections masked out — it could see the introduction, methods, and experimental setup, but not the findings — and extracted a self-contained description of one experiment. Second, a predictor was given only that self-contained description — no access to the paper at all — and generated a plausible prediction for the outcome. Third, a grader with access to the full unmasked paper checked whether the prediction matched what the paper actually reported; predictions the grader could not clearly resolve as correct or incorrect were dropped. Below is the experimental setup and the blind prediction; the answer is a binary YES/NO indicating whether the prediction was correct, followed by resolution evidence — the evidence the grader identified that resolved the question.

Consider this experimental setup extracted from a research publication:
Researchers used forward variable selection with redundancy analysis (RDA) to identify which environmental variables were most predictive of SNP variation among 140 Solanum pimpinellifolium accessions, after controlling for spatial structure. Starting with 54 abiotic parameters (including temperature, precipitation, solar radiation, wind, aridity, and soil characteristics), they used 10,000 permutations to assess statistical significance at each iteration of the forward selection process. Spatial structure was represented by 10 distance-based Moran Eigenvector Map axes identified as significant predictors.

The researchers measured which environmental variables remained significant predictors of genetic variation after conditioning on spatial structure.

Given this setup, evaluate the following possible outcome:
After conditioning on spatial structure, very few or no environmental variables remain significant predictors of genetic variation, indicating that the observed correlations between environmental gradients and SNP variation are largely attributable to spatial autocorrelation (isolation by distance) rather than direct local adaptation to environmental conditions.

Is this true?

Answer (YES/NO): NO